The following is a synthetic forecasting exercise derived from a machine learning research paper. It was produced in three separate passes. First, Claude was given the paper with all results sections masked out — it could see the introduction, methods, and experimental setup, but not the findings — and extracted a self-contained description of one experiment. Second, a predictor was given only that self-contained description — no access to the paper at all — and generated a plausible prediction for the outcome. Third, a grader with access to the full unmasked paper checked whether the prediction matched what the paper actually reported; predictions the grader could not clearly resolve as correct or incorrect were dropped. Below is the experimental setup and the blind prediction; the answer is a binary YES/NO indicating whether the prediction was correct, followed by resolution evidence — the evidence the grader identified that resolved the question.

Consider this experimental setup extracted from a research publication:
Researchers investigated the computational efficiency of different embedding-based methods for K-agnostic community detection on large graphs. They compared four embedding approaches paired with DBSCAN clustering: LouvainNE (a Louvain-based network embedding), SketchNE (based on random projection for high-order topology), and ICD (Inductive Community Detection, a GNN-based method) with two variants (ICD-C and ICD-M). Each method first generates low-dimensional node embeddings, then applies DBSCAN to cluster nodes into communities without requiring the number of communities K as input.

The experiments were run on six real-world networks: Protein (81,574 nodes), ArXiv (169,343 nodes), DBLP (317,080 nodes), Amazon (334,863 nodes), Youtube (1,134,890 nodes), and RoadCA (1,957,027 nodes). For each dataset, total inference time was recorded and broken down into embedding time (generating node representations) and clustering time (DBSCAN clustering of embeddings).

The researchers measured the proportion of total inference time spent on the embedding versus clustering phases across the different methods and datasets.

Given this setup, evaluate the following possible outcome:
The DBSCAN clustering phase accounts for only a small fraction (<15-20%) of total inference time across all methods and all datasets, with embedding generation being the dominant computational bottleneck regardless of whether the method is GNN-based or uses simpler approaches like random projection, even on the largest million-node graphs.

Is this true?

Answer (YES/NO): NO